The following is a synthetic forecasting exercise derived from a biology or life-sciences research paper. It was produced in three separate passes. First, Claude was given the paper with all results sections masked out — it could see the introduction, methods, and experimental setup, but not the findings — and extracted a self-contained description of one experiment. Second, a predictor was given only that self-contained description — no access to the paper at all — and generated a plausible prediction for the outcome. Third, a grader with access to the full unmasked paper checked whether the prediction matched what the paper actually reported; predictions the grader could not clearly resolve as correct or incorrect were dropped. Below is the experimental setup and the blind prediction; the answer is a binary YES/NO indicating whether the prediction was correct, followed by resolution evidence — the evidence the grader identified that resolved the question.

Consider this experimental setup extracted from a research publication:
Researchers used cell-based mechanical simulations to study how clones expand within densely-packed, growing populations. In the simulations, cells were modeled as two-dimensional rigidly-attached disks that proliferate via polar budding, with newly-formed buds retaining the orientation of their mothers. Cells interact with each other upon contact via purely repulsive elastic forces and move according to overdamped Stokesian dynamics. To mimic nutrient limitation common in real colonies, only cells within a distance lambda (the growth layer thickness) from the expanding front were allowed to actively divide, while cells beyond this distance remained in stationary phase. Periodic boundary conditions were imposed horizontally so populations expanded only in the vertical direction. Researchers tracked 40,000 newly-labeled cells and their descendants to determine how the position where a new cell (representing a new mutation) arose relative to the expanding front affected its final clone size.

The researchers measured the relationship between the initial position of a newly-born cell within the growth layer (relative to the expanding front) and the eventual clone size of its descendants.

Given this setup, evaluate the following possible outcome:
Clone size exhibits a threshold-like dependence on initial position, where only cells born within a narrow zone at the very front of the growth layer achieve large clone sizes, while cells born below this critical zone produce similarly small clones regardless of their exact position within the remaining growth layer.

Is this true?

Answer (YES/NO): NO